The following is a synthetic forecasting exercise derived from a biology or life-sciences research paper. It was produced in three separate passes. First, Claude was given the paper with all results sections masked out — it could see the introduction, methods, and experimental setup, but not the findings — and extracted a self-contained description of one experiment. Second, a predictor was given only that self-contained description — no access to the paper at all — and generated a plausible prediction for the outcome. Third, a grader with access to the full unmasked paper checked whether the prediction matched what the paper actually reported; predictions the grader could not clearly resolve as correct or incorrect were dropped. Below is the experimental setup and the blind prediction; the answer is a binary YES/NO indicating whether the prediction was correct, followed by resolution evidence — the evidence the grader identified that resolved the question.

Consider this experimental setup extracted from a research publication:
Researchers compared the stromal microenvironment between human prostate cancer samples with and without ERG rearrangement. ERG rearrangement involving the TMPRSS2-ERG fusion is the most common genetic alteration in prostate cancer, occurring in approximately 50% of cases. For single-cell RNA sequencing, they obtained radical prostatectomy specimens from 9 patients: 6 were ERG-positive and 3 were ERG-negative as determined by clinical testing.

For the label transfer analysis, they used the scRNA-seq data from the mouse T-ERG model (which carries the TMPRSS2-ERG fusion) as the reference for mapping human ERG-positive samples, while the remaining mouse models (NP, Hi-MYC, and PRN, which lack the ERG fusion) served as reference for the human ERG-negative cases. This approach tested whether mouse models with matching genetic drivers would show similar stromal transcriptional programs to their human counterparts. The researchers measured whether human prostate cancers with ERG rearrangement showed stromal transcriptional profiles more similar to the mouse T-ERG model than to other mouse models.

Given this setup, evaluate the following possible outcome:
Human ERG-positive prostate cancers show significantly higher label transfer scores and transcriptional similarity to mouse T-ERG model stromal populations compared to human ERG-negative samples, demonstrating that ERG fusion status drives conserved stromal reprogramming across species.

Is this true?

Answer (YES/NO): YES